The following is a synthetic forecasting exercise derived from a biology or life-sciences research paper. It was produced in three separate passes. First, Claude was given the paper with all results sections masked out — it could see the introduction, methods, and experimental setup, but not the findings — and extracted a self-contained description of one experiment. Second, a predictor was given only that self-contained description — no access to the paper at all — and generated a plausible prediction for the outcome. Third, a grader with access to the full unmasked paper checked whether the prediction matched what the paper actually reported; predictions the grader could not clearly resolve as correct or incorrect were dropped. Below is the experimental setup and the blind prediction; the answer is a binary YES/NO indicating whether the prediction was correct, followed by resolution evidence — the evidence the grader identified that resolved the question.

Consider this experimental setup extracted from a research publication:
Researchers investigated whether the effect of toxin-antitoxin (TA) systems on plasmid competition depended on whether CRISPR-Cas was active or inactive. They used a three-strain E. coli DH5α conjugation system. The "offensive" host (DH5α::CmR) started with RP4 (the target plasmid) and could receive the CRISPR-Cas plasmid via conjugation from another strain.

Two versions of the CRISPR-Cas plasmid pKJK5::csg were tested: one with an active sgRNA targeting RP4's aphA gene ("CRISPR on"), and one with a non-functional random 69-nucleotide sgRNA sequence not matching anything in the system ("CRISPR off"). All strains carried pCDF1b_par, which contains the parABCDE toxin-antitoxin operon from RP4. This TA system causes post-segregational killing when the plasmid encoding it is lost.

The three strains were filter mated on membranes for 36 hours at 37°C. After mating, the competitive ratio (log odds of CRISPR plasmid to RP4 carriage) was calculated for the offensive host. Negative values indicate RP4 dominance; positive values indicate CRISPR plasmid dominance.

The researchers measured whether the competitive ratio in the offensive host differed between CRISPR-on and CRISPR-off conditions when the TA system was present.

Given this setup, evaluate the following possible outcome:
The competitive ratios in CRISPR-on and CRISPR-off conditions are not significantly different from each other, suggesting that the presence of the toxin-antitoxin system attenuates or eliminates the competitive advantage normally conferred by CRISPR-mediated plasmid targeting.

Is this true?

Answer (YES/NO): NO